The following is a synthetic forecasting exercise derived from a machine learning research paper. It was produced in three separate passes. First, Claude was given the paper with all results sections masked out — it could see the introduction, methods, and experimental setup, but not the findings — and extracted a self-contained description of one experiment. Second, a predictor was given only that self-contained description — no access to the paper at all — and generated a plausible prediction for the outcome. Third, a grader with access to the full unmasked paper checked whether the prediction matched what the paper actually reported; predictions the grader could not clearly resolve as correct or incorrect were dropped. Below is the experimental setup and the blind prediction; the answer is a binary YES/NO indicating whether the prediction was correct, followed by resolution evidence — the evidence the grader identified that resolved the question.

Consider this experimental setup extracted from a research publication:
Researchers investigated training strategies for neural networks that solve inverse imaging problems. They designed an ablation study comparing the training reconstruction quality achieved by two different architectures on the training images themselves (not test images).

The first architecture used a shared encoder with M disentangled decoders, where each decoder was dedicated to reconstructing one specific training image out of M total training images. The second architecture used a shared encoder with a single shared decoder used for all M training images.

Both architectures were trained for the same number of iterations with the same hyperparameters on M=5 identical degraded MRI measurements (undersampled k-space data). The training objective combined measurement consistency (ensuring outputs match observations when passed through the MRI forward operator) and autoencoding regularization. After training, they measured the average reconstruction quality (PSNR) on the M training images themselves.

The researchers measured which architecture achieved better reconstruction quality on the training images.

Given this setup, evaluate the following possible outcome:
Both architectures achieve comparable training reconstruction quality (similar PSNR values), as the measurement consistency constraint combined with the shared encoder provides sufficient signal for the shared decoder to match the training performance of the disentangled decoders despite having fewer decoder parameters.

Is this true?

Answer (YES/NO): NO